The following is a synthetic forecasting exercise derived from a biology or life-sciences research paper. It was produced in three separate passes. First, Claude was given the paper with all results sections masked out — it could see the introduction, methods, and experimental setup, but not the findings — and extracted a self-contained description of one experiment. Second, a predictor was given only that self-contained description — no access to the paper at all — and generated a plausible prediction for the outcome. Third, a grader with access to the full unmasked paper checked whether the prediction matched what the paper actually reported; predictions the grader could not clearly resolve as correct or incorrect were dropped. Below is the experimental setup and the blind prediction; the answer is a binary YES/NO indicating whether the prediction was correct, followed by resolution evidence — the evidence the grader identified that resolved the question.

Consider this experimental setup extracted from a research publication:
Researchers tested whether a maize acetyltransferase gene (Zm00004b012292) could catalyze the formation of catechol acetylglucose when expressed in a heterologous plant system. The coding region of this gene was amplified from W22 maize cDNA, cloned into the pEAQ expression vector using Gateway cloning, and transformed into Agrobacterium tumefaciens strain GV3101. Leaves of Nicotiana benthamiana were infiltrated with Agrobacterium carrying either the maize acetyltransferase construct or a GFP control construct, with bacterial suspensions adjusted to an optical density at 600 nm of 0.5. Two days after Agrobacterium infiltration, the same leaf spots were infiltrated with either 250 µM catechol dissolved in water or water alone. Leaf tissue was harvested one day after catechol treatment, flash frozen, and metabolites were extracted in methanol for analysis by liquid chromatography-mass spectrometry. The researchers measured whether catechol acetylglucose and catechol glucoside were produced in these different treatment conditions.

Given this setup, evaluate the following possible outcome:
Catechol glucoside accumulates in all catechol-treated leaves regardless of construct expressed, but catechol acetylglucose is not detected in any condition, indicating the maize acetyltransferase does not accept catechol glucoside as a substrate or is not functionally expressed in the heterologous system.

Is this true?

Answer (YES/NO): NO